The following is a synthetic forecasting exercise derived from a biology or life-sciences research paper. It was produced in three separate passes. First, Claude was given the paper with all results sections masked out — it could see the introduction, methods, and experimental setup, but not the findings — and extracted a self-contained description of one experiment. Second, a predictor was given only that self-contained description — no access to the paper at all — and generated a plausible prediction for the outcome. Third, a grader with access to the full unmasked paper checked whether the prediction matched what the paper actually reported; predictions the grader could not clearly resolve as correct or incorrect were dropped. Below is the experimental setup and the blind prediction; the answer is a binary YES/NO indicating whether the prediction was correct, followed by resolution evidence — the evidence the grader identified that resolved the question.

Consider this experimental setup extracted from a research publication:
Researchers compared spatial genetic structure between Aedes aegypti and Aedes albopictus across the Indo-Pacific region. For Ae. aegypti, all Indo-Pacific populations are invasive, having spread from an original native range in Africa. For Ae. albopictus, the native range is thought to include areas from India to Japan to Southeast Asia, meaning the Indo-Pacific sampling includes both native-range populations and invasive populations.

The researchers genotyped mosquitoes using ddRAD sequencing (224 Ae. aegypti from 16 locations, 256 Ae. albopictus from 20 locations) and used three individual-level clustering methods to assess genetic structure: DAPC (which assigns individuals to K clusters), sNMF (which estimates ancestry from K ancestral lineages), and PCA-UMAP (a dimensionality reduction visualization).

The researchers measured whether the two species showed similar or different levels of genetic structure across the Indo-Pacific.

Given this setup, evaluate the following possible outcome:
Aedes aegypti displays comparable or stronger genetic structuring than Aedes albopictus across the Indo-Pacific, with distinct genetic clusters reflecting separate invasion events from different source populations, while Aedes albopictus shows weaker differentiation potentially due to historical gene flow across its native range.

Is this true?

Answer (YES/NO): YES